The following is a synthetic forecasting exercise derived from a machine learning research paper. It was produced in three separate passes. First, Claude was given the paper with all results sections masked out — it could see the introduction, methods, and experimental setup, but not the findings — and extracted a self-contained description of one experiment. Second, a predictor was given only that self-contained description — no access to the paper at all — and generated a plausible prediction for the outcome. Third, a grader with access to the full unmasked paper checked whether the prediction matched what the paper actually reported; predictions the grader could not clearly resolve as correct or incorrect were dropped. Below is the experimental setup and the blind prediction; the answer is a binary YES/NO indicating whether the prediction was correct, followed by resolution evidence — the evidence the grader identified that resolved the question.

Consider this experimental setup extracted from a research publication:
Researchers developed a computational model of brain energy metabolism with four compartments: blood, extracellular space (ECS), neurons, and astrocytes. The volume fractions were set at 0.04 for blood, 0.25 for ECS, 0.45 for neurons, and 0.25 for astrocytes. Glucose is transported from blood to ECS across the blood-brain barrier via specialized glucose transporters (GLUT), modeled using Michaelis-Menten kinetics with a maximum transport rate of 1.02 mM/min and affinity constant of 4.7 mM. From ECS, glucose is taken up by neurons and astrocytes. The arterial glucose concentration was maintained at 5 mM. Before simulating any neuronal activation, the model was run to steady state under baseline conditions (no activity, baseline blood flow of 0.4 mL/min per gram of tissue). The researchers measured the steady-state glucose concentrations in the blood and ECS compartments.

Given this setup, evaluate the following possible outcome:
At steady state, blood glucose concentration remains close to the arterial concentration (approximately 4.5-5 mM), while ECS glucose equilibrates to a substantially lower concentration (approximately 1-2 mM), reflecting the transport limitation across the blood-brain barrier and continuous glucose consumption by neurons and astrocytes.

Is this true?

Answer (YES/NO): YES